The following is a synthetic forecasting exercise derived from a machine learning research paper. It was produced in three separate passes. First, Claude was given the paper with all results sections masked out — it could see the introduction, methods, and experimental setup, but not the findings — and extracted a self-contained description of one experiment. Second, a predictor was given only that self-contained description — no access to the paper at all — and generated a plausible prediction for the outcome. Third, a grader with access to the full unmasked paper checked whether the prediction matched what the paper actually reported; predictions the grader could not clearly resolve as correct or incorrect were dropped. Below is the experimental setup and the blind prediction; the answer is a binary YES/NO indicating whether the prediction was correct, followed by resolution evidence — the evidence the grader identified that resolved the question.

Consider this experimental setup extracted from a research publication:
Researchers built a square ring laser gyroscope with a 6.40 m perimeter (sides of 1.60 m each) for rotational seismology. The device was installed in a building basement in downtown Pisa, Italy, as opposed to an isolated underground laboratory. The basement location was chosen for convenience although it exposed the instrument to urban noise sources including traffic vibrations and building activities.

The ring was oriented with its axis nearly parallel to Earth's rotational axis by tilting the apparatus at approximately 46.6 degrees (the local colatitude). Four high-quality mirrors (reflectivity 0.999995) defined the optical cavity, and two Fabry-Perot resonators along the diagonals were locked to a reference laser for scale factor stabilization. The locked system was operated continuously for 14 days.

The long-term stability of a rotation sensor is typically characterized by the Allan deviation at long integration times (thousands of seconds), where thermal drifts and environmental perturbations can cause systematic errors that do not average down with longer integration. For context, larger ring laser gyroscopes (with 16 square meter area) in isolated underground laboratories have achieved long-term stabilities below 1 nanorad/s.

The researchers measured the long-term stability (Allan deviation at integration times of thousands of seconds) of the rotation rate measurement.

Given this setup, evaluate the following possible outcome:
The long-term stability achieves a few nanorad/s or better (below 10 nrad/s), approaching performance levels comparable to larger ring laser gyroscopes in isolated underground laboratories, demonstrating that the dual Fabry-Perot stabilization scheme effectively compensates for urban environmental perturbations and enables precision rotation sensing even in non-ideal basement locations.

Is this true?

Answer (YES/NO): YES